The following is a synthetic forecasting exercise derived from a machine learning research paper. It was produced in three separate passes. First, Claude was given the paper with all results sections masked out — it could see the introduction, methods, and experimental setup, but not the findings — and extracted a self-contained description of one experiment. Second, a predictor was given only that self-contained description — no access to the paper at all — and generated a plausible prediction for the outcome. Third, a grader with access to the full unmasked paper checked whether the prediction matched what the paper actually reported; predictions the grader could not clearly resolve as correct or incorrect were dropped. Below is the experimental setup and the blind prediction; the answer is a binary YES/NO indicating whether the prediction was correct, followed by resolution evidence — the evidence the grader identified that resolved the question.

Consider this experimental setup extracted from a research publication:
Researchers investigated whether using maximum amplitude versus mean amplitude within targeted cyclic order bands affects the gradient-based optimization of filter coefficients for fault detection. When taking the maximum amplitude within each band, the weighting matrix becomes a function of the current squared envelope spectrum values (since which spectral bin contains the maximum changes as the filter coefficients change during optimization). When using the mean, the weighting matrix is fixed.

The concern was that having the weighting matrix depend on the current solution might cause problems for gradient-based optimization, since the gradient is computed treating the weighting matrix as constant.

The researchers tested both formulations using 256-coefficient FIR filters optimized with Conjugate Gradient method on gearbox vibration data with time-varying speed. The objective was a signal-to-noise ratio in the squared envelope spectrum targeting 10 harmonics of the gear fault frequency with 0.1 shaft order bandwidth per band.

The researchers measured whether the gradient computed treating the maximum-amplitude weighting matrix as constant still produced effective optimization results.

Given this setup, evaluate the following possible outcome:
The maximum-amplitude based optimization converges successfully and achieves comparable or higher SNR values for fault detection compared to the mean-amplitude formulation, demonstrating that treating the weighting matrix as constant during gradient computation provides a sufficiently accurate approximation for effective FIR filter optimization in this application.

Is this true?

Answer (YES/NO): YES